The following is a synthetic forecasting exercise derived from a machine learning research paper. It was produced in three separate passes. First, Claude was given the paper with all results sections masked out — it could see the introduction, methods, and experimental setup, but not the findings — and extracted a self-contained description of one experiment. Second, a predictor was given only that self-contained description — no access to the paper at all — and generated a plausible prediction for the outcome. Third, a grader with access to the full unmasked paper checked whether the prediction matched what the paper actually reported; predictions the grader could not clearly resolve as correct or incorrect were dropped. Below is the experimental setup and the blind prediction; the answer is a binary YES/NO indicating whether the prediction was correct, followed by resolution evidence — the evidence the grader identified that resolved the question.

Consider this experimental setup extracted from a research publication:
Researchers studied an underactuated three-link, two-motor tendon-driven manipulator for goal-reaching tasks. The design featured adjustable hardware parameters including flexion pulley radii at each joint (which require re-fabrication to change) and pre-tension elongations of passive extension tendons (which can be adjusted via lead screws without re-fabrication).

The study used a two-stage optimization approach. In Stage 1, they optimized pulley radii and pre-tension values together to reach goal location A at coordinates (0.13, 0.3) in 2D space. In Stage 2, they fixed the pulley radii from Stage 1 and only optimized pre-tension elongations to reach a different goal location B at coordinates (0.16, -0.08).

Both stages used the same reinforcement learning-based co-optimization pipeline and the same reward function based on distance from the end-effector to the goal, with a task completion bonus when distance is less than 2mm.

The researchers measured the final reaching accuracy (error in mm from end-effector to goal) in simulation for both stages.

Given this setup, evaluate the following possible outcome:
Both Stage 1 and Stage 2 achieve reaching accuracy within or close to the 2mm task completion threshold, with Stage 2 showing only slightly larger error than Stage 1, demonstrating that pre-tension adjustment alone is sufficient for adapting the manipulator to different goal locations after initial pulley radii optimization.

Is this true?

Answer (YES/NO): NO